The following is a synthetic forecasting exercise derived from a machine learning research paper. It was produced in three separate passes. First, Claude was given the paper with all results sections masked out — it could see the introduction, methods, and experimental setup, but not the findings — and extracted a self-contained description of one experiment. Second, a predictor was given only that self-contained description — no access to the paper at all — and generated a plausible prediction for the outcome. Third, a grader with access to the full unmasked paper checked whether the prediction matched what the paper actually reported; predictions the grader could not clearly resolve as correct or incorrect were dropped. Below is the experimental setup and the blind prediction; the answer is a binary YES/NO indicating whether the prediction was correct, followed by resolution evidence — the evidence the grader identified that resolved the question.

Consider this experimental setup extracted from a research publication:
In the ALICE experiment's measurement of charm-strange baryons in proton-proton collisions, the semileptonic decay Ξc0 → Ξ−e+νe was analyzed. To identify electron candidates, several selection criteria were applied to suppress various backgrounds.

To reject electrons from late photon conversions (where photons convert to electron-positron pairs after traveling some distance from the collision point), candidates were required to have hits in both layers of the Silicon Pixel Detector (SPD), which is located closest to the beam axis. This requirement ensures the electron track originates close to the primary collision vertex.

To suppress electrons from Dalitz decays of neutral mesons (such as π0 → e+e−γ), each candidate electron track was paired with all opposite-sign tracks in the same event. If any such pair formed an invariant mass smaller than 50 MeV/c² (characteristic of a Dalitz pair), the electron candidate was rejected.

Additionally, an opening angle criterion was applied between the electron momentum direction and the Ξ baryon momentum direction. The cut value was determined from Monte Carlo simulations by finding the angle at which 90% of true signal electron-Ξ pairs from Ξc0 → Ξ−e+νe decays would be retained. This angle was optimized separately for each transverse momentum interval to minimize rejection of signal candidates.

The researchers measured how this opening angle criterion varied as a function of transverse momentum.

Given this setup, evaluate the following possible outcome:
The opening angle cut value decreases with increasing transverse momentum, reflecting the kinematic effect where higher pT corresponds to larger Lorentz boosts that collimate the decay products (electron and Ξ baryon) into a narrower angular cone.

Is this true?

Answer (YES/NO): YES